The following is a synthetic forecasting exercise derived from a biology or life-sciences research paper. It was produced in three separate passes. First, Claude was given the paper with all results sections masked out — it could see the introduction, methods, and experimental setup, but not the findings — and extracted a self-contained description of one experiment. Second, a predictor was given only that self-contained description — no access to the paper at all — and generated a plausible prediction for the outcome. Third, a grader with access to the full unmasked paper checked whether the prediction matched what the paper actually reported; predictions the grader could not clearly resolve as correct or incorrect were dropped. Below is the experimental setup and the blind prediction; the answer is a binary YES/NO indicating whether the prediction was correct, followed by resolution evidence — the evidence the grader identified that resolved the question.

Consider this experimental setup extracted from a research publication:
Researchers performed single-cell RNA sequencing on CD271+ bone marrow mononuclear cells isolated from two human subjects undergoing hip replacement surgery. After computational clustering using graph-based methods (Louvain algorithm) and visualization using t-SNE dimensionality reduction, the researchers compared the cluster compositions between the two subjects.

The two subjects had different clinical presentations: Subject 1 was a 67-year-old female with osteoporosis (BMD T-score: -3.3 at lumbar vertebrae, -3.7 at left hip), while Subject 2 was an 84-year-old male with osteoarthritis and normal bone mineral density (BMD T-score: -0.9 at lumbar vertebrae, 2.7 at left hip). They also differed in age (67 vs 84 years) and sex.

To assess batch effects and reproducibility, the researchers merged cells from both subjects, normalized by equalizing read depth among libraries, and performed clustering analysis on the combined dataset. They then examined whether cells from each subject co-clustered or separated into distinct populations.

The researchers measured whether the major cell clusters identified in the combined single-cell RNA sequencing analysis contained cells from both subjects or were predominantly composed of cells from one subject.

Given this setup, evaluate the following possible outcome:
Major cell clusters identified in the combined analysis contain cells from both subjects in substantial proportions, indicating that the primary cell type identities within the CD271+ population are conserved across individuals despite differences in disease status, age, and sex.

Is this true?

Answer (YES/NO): NO